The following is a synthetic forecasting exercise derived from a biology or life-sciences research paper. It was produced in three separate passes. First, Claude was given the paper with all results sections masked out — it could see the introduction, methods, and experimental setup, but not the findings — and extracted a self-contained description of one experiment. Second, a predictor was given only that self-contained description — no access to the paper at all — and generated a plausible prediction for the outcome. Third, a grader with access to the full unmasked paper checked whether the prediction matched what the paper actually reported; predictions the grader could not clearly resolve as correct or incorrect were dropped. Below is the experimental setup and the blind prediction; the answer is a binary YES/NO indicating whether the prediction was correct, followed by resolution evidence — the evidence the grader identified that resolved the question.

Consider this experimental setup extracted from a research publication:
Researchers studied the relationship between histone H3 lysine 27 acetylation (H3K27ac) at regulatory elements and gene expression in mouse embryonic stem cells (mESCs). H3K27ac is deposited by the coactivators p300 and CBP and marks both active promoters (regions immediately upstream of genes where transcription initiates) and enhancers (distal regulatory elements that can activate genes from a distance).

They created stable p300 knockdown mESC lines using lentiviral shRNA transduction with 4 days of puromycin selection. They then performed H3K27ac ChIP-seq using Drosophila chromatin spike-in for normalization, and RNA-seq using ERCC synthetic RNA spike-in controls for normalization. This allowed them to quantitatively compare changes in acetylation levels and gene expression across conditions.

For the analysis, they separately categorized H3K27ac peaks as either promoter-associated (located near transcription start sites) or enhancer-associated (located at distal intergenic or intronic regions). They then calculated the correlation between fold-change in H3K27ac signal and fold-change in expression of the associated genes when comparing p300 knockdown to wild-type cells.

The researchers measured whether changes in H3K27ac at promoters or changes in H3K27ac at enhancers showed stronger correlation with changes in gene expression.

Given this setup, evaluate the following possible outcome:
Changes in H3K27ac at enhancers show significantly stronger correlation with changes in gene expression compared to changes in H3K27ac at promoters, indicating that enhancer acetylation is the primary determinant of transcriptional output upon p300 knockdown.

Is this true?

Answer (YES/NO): NO